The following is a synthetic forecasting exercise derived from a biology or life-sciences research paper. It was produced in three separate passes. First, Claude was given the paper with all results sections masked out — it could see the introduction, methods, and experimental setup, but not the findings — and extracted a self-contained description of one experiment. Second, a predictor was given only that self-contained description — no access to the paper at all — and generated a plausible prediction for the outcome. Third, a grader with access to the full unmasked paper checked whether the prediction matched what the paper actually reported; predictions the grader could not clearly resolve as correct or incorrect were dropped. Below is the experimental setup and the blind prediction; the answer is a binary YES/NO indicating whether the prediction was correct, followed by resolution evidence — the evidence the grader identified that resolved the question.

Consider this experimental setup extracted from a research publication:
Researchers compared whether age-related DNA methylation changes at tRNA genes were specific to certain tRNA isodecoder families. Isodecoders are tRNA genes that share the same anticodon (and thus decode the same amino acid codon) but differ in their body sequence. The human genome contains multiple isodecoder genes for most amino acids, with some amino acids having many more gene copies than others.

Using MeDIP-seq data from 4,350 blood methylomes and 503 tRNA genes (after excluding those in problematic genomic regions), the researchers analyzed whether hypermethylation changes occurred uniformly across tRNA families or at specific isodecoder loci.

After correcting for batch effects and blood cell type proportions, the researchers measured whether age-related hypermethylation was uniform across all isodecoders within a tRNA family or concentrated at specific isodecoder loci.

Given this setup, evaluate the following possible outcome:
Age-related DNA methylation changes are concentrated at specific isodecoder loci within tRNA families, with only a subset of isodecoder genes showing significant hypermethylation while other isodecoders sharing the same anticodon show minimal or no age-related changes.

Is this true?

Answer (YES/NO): YES